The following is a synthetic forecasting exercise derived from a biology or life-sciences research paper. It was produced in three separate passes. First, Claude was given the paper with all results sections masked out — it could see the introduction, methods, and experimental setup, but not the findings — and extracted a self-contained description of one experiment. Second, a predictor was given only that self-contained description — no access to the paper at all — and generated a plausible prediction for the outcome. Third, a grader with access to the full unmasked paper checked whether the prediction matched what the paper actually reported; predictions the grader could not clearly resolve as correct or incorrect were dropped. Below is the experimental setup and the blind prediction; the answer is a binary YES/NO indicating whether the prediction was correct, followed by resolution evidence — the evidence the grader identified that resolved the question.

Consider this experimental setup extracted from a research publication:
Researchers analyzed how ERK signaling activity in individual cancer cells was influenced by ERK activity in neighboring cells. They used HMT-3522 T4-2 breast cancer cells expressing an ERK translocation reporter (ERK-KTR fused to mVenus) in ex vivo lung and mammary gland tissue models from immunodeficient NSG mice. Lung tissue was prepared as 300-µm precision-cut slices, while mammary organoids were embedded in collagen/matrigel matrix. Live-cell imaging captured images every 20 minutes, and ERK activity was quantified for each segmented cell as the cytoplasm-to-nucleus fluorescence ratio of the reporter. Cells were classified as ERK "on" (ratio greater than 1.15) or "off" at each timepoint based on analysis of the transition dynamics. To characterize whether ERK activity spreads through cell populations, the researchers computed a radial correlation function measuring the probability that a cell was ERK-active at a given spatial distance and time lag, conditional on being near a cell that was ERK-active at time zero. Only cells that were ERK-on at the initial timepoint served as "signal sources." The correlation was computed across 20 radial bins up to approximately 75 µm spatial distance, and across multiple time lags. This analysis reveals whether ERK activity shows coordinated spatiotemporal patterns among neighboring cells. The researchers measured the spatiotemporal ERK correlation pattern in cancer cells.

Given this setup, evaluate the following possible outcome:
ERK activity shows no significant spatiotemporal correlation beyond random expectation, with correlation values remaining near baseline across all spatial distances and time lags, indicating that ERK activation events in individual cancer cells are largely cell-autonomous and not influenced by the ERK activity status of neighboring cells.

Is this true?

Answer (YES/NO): NO